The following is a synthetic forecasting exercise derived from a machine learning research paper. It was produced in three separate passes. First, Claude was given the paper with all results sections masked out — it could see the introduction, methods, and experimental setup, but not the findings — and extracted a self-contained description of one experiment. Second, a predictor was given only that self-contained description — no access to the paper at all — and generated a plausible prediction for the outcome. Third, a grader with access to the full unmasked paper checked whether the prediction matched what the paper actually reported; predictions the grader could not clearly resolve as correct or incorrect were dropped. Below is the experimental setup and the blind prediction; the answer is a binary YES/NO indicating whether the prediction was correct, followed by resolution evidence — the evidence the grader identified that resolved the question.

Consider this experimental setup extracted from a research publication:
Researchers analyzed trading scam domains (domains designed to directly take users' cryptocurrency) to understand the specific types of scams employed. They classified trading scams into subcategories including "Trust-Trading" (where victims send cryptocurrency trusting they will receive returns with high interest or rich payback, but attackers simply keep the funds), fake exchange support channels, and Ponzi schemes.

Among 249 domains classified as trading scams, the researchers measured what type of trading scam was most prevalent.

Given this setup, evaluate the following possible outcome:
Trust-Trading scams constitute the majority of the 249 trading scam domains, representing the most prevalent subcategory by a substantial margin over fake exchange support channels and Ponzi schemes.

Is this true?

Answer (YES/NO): YES